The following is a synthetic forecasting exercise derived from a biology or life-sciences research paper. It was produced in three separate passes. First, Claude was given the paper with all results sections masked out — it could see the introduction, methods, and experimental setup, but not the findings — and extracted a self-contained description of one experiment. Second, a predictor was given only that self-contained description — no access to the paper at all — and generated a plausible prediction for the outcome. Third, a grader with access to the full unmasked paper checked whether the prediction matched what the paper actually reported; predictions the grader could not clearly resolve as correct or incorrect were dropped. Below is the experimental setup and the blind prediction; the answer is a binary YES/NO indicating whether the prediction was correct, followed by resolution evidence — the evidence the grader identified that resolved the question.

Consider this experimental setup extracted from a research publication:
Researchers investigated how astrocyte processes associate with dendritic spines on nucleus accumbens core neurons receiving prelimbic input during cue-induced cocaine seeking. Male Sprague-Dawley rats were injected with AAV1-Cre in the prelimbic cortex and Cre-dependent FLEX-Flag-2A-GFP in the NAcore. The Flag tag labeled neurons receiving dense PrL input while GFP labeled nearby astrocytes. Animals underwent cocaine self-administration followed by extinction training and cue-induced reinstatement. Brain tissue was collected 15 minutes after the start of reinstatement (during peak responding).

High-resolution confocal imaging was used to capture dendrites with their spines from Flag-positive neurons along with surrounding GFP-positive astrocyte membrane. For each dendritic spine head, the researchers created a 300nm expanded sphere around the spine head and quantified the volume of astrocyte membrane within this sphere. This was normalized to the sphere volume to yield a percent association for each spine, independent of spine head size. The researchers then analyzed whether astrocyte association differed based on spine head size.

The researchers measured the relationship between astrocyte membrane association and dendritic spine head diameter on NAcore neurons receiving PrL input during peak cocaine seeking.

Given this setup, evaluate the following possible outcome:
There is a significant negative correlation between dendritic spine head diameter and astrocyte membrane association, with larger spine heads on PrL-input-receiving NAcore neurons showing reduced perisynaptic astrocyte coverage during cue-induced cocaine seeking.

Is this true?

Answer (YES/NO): NO